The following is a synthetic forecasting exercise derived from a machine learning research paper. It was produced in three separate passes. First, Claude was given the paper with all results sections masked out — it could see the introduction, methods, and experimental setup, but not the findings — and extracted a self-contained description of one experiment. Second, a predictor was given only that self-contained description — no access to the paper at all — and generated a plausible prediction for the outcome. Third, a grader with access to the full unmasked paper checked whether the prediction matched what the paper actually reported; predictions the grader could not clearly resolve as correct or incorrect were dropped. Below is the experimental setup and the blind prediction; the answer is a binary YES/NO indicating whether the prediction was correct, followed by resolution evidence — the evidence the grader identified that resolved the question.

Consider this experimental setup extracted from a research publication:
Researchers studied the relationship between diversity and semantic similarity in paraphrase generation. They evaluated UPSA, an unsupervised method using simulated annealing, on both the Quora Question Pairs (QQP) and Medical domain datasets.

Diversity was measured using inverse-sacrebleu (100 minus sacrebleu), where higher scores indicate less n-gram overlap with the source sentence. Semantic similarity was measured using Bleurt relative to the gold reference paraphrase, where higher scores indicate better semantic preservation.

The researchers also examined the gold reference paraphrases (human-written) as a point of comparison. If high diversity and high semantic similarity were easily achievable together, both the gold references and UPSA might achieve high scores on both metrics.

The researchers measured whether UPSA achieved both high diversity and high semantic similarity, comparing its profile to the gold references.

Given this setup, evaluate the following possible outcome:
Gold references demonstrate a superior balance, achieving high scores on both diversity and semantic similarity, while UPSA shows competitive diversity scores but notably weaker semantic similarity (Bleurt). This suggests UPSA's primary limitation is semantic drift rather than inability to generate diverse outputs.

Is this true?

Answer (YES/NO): YES